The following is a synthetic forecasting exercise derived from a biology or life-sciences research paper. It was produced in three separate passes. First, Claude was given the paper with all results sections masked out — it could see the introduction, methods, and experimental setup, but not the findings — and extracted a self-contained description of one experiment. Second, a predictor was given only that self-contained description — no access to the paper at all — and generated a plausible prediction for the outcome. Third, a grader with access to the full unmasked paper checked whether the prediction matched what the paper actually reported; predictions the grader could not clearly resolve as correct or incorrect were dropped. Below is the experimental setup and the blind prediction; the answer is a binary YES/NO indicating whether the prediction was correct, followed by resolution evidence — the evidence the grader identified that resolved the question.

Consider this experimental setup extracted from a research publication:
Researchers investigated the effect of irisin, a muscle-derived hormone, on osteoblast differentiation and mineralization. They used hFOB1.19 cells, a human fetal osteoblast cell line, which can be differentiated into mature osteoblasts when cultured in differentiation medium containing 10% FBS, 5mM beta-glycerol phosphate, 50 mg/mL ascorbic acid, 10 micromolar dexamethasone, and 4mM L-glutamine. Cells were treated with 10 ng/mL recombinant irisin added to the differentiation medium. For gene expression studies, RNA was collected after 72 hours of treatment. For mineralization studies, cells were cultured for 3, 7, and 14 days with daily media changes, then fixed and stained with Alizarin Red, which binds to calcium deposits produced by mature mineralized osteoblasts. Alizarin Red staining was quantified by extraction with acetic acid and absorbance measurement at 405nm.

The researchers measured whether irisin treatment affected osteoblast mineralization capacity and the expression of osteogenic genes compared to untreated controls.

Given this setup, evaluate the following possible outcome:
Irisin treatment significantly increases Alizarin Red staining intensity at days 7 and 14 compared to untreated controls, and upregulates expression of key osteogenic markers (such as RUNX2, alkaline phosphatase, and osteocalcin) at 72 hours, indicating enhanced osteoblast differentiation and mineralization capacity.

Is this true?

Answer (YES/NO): YES